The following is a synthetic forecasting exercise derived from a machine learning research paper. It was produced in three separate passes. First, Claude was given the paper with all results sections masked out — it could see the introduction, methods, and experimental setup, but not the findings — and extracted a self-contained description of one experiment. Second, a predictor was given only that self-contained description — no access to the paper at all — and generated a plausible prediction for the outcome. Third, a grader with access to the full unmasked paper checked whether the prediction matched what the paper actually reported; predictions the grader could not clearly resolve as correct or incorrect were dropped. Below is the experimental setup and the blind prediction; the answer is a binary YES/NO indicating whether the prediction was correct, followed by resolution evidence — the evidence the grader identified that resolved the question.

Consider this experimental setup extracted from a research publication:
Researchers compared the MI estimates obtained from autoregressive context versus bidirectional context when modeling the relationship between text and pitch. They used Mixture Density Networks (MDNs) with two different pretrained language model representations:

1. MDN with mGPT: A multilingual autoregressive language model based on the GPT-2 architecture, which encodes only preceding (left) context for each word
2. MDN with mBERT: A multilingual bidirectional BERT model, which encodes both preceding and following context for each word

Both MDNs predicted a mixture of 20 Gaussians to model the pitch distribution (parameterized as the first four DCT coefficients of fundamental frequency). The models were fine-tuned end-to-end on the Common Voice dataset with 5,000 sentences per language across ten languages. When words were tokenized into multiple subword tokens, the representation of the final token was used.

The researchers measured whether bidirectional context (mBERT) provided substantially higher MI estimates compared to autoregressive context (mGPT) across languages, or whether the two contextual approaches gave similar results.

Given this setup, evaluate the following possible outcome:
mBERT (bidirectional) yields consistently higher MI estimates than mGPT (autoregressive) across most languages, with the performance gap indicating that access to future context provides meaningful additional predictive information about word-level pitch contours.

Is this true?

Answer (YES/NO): YES